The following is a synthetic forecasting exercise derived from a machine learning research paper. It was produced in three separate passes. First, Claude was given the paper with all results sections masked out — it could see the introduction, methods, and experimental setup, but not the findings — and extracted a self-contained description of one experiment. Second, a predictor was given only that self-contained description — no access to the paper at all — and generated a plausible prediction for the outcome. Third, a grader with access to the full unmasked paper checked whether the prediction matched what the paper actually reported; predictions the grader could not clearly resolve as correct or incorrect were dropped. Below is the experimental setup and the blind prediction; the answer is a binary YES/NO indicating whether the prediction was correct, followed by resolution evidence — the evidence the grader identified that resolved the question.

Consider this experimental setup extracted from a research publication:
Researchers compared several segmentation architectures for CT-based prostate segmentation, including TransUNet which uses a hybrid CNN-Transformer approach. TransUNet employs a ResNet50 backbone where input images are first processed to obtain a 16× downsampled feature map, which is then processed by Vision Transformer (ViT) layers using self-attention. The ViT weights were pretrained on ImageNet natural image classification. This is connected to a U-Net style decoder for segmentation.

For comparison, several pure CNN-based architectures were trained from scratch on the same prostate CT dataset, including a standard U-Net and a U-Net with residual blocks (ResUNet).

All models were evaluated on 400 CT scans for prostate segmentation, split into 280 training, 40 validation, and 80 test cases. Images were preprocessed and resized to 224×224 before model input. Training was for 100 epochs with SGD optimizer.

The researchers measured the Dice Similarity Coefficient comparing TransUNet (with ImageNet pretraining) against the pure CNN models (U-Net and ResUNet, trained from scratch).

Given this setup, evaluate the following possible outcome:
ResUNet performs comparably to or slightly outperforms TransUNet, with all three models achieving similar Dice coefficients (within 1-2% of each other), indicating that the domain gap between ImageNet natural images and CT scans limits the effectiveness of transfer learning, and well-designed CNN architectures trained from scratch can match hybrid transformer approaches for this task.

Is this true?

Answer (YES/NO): NO